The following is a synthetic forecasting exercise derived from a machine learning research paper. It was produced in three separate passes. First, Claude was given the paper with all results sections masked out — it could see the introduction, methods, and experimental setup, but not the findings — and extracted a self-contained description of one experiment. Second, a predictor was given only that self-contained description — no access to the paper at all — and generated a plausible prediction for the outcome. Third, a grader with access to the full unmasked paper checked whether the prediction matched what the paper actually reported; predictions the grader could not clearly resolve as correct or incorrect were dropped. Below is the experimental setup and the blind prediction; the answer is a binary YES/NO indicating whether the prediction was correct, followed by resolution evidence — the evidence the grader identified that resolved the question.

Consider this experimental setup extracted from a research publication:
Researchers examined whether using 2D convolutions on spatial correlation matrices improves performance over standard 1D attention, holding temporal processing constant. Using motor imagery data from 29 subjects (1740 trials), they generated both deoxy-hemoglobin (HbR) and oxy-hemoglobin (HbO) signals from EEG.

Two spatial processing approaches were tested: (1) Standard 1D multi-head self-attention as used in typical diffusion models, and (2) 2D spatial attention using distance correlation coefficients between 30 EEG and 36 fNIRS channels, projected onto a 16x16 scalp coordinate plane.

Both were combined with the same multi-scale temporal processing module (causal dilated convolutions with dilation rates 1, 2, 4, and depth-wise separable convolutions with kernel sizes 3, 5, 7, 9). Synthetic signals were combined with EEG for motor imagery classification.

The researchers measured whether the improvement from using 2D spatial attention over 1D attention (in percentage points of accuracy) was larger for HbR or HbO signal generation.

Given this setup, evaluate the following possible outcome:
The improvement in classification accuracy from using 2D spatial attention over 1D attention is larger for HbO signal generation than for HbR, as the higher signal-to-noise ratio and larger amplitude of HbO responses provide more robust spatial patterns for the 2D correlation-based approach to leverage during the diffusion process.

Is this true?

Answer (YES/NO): NO